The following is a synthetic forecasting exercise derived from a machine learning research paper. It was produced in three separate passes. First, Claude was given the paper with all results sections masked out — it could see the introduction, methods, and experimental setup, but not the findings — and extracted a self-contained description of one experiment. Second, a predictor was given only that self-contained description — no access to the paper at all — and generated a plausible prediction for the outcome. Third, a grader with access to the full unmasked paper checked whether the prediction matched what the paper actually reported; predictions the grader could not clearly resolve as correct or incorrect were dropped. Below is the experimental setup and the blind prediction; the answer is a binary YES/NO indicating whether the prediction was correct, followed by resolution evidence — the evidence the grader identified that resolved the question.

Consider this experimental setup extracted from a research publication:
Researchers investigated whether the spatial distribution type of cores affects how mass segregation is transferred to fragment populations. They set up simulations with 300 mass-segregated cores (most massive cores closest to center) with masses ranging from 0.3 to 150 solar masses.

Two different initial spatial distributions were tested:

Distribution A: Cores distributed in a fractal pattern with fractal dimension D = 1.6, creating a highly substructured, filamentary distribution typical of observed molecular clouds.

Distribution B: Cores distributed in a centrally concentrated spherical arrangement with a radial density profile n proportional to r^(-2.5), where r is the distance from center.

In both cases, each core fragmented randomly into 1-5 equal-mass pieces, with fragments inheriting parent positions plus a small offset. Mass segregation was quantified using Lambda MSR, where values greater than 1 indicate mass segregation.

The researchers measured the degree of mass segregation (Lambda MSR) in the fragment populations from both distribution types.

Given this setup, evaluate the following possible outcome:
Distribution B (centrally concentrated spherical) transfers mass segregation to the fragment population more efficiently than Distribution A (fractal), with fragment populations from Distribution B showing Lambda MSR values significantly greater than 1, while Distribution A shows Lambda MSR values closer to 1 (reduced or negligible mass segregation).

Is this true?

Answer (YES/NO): NO